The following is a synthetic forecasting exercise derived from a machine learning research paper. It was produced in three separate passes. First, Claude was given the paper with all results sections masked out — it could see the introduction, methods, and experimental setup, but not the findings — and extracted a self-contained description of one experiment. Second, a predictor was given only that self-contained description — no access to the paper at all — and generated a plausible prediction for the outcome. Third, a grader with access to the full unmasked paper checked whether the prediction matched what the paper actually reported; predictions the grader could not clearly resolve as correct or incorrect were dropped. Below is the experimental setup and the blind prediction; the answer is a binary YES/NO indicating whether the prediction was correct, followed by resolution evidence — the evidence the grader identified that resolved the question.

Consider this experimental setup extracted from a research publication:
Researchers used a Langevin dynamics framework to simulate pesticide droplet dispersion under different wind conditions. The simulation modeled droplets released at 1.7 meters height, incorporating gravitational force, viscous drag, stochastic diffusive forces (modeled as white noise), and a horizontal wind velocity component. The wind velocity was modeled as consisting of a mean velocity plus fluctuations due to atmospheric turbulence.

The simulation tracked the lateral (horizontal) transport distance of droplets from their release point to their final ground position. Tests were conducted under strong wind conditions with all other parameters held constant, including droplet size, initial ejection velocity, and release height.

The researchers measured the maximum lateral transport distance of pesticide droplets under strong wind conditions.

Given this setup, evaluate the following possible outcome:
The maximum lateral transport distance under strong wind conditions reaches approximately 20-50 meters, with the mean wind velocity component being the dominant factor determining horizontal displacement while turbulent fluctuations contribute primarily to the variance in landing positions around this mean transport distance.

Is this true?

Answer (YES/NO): NO